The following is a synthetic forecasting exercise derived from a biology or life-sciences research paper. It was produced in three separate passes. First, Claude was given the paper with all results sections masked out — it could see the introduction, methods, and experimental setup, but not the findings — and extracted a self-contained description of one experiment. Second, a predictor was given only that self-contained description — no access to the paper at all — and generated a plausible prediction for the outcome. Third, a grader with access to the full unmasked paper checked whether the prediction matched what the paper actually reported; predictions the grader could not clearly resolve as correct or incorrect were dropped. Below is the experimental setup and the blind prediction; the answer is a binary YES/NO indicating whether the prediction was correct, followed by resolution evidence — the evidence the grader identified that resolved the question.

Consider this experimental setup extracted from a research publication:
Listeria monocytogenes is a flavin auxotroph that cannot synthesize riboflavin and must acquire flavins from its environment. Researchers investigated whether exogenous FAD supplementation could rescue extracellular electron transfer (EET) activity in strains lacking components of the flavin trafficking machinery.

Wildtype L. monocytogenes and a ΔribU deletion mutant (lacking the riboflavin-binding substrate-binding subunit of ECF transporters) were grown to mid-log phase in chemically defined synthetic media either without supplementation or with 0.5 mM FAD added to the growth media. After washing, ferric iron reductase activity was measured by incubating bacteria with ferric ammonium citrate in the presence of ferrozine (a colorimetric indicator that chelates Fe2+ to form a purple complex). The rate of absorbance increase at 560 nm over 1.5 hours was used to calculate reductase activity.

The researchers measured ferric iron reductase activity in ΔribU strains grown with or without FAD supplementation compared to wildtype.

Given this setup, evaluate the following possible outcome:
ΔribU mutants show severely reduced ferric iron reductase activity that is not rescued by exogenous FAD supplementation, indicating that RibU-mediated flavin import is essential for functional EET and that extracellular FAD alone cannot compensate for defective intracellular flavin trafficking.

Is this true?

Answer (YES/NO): NO